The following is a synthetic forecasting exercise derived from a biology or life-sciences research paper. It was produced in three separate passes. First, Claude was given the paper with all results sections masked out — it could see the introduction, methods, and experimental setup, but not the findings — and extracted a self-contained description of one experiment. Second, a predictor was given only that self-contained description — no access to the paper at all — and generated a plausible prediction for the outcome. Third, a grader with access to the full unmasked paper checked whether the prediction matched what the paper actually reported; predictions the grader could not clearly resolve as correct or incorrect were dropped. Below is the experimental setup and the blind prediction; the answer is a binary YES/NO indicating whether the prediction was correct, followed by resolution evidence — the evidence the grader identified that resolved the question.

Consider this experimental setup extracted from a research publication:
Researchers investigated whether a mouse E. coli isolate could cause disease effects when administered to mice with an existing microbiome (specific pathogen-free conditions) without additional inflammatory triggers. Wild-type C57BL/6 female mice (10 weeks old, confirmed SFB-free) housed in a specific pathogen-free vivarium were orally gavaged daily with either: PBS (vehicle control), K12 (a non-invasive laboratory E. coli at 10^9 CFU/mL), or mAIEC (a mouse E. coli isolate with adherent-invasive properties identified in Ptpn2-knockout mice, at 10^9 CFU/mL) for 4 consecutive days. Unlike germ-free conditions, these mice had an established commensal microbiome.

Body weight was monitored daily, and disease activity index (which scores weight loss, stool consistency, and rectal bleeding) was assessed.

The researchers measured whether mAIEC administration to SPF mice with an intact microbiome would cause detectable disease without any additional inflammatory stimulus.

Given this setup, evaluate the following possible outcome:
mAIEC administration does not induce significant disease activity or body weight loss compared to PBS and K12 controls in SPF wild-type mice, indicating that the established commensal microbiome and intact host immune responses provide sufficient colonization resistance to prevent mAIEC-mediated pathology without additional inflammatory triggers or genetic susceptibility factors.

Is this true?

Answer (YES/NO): NO